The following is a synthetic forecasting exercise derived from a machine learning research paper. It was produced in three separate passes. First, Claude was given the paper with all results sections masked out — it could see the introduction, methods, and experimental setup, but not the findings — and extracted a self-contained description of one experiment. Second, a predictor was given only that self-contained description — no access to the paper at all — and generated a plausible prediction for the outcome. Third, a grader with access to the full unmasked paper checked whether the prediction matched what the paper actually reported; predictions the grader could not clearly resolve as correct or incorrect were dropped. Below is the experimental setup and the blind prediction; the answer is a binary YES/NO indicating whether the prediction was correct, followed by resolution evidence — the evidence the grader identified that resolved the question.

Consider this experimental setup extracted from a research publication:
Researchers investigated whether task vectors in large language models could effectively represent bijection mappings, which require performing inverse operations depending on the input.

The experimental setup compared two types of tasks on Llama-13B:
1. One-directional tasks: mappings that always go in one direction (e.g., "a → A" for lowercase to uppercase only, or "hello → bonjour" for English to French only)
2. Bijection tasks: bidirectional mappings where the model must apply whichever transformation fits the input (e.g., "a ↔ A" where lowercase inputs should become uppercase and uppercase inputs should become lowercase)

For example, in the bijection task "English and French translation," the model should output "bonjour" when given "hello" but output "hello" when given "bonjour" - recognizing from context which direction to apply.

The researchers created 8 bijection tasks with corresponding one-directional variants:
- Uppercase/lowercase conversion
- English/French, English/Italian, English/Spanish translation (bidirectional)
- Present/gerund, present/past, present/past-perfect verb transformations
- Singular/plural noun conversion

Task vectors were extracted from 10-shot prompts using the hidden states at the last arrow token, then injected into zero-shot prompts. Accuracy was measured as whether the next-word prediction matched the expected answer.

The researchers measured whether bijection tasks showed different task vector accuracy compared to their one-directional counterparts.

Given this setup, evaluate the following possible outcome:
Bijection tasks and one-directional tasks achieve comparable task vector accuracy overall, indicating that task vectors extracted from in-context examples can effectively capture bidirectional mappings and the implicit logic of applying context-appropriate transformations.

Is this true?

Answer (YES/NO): NO